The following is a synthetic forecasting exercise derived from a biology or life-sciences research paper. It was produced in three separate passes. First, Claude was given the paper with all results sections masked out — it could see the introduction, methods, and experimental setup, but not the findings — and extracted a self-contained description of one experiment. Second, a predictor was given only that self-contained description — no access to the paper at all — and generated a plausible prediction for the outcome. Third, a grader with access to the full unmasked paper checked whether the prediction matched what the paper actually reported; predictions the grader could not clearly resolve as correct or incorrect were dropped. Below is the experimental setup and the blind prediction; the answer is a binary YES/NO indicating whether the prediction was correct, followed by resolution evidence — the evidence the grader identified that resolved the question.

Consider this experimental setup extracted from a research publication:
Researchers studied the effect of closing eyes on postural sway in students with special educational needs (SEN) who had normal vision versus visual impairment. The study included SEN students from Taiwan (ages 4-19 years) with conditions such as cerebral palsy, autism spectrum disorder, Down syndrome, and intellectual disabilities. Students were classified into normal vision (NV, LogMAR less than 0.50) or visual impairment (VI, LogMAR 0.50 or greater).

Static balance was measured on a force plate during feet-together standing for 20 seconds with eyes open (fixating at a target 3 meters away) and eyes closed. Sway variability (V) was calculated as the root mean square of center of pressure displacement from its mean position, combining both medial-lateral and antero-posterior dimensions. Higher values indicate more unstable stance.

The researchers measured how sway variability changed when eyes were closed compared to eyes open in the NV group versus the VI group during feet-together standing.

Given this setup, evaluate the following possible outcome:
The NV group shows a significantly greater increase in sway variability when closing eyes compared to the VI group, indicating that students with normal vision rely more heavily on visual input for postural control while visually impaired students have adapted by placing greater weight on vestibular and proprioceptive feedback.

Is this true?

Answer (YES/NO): YES